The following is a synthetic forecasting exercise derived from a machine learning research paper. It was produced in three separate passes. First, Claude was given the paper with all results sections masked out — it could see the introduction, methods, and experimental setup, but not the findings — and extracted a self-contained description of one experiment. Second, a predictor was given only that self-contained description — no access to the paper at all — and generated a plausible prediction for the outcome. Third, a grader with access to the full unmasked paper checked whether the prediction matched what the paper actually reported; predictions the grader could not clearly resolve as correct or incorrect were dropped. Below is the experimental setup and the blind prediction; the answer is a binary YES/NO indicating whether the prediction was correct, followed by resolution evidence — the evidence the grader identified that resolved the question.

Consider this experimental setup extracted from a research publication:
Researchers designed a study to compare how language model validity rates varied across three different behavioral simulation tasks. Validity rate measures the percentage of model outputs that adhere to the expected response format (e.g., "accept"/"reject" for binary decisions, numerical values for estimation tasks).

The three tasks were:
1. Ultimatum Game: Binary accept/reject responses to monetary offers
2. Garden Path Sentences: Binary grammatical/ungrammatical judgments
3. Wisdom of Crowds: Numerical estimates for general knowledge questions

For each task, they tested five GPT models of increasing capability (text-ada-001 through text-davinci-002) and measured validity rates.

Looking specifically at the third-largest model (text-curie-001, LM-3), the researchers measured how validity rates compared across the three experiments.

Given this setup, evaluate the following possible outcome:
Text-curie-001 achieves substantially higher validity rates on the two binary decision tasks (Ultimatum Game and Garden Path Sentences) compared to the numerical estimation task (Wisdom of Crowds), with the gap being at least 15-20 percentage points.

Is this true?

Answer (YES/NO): NO